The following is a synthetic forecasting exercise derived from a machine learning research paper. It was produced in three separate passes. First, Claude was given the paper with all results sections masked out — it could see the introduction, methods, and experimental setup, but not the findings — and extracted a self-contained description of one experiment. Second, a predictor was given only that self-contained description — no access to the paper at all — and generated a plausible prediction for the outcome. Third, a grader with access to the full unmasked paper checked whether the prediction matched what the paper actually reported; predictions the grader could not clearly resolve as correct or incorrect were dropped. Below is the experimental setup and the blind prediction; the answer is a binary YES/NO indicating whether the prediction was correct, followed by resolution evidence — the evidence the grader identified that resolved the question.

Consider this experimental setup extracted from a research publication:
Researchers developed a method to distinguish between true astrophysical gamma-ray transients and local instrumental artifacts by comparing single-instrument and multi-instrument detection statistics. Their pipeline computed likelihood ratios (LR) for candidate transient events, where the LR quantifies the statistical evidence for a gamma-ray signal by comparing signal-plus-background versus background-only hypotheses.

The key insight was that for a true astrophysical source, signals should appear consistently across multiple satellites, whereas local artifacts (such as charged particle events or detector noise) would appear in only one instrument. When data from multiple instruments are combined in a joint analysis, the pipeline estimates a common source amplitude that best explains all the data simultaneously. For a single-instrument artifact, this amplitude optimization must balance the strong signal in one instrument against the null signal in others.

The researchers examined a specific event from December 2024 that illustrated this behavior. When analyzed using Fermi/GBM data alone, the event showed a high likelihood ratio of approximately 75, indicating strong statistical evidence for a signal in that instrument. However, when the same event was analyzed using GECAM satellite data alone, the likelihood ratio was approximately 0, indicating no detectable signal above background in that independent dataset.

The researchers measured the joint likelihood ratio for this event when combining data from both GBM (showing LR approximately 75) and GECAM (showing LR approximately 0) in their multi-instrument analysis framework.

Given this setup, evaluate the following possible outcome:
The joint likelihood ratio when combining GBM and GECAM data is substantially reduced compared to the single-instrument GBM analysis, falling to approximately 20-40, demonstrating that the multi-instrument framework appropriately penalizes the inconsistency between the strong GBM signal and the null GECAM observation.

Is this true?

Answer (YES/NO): YES